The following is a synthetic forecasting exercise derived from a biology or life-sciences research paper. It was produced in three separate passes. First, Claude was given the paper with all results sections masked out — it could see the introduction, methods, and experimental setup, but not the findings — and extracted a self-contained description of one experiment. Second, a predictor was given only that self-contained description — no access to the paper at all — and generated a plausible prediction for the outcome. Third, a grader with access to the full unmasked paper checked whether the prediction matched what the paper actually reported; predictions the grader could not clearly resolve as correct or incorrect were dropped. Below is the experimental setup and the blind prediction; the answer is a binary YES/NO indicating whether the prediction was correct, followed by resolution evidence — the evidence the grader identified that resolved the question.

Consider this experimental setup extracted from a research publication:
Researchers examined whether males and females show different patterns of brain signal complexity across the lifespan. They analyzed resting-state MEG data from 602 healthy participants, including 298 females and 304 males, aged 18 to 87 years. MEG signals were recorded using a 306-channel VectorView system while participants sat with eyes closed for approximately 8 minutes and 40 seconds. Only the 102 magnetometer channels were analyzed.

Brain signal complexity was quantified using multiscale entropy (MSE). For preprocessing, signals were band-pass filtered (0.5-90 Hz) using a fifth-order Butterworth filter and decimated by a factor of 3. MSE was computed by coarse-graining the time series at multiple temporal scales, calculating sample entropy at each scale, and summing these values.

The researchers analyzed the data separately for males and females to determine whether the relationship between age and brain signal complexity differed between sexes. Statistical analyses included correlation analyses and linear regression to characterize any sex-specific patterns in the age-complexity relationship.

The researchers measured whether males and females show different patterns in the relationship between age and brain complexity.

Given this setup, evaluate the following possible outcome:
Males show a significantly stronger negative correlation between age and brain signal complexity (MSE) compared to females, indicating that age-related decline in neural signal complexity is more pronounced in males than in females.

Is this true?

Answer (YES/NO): NO